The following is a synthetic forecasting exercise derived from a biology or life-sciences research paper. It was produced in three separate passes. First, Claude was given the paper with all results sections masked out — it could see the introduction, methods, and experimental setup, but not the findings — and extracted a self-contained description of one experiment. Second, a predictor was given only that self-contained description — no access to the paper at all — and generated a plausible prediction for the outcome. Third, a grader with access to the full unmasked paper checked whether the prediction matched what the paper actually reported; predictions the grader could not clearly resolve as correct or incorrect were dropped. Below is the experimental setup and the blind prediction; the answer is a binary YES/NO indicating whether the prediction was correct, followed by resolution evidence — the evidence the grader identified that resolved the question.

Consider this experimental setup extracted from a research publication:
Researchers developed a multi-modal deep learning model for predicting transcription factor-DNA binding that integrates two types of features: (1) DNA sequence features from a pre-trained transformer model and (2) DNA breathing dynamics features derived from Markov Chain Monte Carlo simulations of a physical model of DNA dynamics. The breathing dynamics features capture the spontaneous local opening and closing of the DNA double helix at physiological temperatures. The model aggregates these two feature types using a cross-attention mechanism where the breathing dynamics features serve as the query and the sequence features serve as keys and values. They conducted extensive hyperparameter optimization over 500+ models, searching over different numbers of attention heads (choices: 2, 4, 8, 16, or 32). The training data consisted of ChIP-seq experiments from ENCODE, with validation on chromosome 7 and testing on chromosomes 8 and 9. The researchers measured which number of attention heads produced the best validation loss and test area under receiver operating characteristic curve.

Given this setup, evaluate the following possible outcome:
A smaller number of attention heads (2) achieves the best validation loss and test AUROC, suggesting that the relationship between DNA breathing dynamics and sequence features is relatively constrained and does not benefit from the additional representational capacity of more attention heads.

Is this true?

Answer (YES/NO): YES